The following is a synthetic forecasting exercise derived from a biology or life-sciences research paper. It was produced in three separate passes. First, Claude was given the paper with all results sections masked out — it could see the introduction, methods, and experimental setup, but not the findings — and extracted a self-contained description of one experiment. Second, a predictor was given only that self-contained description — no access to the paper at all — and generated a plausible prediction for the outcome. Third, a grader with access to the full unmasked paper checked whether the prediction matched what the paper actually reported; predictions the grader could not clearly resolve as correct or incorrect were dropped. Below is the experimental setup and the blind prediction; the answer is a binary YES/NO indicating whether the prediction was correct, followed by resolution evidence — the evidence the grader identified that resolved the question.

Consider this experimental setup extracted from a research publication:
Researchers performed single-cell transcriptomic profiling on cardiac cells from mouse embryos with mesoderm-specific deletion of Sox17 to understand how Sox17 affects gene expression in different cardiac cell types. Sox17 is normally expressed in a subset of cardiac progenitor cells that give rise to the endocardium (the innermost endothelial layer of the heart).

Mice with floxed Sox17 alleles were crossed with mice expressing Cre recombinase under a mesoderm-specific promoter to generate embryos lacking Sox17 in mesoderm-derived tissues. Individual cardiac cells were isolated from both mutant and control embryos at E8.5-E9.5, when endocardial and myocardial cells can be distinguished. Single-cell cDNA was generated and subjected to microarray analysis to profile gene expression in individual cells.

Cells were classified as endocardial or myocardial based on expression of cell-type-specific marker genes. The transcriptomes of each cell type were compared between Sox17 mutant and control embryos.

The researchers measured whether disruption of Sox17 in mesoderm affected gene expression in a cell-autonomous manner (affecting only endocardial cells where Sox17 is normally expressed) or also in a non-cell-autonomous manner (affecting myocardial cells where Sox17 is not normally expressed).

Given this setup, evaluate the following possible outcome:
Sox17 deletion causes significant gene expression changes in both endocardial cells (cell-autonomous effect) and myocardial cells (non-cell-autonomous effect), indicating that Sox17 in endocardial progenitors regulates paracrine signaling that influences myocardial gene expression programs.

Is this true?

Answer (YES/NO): YES